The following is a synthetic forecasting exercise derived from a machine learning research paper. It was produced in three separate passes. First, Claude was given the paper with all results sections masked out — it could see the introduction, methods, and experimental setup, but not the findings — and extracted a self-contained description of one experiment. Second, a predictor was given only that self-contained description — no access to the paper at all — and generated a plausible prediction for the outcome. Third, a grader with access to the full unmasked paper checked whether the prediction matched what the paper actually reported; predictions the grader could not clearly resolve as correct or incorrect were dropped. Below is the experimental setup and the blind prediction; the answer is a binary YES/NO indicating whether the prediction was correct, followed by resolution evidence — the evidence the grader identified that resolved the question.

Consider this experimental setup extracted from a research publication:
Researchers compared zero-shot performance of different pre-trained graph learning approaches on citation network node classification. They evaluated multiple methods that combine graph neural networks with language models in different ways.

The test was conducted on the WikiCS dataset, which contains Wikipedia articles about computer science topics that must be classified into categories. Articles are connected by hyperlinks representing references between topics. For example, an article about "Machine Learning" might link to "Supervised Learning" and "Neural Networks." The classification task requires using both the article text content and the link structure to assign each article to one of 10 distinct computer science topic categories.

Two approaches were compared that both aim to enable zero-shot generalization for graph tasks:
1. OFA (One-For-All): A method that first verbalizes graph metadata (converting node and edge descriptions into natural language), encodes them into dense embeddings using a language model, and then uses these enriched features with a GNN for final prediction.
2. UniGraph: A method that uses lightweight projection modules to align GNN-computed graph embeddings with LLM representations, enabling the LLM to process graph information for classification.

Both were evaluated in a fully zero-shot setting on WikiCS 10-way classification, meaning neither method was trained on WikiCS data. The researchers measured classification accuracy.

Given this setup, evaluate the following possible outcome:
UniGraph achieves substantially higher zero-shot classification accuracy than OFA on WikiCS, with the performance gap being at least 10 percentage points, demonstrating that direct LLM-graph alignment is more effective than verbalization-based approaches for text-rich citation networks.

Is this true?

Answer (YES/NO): YES